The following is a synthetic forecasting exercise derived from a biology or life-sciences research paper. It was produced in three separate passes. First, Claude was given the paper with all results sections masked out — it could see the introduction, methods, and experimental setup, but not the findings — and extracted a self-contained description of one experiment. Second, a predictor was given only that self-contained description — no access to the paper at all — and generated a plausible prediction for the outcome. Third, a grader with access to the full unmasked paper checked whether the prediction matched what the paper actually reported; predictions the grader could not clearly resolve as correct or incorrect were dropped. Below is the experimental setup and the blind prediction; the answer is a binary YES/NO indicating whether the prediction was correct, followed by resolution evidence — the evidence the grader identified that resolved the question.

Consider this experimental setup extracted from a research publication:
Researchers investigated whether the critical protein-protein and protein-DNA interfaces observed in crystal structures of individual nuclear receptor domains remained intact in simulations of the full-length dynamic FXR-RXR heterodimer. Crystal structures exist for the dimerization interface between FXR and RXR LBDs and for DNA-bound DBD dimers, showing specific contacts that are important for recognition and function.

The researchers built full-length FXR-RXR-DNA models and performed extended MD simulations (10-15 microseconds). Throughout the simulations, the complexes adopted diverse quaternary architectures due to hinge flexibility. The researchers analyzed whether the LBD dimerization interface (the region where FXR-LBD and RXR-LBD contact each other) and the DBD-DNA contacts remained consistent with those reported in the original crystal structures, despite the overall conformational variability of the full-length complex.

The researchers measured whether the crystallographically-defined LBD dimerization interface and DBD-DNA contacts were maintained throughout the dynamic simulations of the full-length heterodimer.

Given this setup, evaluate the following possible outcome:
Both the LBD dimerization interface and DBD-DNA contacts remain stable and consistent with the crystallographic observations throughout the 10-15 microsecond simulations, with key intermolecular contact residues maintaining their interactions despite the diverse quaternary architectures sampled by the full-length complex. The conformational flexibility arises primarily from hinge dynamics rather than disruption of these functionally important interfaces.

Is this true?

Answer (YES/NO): YES